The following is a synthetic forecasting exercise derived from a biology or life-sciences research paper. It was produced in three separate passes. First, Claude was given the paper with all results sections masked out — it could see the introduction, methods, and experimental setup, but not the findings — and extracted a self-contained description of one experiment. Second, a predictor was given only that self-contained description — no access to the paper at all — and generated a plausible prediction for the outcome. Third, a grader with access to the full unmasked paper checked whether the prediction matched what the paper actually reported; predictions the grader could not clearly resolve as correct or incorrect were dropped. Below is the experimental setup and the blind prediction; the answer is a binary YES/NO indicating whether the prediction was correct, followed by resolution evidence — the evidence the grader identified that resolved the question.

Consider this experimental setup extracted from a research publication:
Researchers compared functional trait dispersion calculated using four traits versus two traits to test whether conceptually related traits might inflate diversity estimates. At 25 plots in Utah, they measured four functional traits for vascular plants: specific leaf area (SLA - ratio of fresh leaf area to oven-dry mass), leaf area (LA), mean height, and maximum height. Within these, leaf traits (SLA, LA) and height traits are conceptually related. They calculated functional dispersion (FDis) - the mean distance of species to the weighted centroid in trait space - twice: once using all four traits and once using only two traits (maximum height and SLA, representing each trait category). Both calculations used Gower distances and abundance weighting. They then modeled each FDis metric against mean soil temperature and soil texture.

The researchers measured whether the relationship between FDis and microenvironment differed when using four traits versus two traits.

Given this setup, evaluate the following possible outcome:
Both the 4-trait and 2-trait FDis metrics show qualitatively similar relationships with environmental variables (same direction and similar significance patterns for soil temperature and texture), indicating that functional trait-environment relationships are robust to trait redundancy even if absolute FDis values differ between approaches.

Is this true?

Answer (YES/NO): YES